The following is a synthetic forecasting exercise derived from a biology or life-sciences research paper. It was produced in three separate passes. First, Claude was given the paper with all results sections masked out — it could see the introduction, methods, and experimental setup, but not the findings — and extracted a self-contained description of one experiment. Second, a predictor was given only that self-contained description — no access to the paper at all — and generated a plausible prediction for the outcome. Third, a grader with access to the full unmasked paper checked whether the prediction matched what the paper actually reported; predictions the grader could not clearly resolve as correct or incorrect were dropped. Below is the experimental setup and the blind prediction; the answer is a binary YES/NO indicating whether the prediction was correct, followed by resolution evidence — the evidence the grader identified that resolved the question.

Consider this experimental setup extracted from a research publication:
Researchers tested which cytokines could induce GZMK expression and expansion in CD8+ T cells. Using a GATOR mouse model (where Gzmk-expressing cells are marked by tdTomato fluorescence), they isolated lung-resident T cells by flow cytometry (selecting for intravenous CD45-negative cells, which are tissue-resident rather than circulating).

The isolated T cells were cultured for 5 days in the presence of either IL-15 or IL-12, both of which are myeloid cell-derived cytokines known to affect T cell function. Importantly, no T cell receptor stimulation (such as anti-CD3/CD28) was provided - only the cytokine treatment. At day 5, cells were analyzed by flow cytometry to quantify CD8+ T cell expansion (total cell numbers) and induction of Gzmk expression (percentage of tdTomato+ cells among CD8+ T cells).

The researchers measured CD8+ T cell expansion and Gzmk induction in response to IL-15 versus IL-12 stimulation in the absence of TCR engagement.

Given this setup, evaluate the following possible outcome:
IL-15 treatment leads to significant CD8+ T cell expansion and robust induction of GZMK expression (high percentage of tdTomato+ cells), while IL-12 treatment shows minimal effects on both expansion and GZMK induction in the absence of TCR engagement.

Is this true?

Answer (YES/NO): YES